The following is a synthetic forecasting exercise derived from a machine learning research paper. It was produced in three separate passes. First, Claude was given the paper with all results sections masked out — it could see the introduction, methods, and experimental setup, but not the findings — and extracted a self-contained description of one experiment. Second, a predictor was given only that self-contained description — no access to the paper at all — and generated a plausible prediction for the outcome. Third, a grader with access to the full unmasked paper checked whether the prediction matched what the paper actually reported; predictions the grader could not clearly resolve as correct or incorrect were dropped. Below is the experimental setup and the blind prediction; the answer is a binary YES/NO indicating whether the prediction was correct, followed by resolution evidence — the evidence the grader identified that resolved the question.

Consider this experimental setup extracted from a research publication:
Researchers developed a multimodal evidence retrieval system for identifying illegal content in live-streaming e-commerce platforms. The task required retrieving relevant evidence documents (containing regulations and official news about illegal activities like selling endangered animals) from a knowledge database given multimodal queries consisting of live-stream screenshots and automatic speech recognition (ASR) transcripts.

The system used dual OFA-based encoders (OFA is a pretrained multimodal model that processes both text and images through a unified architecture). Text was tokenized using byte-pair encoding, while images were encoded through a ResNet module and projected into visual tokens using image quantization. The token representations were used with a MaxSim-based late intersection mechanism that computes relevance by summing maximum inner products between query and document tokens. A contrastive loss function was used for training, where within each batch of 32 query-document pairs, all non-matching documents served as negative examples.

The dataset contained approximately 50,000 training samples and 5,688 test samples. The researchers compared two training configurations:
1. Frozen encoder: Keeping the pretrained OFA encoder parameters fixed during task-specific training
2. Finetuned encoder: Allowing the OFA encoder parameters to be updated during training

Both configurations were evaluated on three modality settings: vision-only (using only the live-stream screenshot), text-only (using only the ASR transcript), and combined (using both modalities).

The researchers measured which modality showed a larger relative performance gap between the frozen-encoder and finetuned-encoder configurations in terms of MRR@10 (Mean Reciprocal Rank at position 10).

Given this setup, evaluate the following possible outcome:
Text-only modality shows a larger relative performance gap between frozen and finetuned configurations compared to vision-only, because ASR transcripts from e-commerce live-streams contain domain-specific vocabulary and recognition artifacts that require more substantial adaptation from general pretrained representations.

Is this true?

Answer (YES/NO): NO